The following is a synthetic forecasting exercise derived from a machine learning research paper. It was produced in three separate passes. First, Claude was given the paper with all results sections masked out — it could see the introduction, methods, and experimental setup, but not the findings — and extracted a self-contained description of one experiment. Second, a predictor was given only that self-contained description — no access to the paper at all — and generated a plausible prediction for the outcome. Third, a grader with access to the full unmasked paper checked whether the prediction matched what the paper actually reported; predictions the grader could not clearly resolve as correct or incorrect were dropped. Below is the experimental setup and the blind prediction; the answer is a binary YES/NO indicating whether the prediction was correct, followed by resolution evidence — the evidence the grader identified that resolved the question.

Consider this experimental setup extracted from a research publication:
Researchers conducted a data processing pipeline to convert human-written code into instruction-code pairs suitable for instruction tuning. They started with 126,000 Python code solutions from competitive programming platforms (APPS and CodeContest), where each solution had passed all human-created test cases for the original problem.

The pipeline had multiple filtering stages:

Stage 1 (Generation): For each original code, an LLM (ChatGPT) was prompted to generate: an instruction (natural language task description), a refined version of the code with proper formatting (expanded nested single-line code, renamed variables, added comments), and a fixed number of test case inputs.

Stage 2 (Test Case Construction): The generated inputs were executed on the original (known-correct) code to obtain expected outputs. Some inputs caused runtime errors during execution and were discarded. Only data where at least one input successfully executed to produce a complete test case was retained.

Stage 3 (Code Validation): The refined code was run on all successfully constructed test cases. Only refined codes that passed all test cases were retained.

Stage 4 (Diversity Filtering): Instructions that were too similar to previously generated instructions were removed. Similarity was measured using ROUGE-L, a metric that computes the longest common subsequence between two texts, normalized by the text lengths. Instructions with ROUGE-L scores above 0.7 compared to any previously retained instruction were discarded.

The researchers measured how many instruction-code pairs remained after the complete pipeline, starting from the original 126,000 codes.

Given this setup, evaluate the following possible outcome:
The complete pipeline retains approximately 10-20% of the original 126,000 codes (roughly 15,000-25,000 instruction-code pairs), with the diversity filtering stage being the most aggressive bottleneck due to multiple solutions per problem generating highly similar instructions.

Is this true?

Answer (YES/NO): NO